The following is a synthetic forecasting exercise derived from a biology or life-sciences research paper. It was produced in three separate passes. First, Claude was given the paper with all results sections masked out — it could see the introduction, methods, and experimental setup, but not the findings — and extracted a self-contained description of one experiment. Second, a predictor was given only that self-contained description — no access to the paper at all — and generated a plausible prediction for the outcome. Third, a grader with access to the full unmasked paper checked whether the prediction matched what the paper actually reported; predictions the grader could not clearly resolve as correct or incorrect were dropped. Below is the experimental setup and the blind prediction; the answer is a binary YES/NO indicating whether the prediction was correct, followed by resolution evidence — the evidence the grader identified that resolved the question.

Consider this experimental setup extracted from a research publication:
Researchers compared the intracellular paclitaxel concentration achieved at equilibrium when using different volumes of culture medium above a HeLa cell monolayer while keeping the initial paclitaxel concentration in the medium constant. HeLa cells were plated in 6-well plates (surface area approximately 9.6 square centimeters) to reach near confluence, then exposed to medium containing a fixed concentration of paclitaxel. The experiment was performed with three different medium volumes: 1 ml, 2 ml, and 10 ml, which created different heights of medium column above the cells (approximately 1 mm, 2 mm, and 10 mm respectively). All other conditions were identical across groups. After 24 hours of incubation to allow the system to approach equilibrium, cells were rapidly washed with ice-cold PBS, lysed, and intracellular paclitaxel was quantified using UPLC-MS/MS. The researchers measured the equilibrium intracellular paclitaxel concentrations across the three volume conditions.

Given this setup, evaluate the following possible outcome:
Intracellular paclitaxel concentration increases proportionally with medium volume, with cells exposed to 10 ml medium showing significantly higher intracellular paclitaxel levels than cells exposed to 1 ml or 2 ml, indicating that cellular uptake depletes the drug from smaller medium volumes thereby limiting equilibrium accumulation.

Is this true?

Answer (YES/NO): NO